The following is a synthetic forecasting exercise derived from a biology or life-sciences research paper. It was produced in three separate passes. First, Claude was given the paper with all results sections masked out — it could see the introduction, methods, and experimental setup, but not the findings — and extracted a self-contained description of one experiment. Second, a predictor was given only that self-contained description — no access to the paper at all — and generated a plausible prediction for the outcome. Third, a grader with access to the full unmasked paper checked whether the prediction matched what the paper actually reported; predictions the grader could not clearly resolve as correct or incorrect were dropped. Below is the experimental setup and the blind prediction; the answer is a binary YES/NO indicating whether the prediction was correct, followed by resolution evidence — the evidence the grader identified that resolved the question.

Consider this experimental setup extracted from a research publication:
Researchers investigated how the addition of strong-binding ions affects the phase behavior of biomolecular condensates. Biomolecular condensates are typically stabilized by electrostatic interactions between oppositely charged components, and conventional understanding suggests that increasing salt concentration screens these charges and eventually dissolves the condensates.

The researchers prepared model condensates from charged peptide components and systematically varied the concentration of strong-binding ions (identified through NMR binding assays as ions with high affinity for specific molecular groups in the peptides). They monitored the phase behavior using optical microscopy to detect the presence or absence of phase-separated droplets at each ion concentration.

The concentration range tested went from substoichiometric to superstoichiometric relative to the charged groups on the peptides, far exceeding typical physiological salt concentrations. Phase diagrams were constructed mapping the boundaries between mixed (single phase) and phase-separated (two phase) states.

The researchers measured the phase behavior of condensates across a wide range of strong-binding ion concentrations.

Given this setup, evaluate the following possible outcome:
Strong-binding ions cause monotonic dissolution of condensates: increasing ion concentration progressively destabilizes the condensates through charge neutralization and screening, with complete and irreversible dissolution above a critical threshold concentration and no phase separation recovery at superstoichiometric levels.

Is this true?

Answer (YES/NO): NO